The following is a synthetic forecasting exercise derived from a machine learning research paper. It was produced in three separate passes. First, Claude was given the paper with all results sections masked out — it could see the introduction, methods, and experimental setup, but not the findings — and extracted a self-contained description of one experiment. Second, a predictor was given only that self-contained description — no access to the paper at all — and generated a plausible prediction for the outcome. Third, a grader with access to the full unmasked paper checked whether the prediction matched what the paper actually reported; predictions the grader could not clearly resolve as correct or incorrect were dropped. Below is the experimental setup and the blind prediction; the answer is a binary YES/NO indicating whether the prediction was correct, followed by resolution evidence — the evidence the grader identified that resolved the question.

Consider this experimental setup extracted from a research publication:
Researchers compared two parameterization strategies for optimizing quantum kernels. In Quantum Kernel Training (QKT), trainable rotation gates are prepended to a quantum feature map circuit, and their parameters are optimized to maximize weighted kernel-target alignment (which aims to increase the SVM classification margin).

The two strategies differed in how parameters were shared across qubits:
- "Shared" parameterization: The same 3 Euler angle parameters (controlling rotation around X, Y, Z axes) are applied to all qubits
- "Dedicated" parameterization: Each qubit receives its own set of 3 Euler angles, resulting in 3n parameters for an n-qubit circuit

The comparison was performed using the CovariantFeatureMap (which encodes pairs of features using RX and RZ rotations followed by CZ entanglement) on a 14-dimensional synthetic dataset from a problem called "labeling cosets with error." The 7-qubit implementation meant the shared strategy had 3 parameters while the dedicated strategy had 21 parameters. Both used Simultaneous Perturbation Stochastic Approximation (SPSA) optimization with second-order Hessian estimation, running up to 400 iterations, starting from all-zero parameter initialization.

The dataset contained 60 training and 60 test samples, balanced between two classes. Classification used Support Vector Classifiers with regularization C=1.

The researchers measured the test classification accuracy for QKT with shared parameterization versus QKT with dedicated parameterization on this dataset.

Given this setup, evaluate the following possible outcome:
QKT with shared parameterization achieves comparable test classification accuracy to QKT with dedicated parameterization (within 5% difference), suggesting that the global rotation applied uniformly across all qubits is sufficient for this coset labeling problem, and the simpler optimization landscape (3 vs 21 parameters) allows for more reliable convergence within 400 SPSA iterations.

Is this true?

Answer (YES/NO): YES